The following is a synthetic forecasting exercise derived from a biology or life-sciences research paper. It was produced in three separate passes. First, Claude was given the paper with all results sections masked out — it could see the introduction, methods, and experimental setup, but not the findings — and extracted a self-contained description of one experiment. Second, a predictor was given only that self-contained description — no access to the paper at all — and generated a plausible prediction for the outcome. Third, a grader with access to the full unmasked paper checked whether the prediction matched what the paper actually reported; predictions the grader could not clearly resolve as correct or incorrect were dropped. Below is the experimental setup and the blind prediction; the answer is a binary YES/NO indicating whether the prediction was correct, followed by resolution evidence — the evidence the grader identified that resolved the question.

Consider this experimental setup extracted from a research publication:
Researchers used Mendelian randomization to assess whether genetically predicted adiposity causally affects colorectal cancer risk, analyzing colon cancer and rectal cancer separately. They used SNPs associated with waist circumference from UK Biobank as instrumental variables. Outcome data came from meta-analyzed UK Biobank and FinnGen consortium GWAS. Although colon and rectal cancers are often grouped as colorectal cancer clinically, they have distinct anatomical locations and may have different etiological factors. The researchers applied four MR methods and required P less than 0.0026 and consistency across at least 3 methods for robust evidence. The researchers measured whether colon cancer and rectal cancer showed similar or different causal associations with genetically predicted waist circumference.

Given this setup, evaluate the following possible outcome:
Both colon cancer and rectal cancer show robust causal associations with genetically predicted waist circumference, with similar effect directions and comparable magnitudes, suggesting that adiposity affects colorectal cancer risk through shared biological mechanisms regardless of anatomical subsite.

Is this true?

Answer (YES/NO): NO